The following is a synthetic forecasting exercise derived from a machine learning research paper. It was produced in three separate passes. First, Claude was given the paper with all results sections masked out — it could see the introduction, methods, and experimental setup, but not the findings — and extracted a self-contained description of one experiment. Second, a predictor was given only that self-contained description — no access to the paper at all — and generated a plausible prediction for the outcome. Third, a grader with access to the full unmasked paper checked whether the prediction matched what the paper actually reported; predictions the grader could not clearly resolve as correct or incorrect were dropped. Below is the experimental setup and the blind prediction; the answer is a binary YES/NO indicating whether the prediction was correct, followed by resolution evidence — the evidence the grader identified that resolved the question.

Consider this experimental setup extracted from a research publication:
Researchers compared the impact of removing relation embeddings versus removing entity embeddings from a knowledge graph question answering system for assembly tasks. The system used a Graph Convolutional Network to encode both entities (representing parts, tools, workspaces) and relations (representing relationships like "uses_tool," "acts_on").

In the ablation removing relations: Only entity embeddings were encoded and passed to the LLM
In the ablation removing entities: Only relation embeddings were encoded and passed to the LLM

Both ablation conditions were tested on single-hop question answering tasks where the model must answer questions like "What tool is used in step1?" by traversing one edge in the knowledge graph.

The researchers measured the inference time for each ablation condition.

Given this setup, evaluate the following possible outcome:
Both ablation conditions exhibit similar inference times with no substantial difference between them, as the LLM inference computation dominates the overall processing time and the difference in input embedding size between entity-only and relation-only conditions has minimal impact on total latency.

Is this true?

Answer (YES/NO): YES